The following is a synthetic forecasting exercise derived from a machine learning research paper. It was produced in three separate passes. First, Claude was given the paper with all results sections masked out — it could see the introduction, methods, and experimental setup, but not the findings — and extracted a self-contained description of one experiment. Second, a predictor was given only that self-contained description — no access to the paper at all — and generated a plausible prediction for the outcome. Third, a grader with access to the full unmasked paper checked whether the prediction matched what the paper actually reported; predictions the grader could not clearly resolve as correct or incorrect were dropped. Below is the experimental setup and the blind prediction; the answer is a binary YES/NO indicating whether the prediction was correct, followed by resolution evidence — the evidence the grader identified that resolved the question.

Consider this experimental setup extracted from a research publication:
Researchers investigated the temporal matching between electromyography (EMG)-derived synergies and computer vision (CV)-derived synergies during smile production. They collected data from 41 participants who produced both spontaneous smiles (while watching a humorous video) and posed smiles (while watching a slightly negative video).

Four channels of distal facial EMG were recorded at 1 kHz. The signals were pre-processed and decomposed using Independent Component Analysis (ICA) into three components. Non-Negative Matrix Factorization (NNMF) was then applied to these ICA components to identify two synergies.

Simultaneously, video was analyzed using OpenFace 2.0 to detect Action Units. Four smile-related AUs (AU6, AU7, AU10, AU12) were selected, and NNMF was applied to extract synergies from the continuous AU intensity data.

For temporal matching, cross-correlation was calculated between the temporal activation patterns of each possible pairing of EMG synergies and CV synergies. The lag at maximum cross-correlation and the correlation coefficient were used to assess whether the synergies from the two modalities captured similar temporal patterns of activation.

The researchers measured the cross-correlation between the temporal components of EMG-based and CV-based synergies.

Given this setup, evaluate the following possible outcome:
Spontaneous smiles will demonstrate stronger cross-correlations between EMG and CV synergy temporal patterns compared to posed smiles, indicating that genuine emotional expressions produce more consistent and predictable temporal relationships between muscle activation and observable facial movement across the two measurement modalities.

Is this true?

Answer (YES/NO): NO